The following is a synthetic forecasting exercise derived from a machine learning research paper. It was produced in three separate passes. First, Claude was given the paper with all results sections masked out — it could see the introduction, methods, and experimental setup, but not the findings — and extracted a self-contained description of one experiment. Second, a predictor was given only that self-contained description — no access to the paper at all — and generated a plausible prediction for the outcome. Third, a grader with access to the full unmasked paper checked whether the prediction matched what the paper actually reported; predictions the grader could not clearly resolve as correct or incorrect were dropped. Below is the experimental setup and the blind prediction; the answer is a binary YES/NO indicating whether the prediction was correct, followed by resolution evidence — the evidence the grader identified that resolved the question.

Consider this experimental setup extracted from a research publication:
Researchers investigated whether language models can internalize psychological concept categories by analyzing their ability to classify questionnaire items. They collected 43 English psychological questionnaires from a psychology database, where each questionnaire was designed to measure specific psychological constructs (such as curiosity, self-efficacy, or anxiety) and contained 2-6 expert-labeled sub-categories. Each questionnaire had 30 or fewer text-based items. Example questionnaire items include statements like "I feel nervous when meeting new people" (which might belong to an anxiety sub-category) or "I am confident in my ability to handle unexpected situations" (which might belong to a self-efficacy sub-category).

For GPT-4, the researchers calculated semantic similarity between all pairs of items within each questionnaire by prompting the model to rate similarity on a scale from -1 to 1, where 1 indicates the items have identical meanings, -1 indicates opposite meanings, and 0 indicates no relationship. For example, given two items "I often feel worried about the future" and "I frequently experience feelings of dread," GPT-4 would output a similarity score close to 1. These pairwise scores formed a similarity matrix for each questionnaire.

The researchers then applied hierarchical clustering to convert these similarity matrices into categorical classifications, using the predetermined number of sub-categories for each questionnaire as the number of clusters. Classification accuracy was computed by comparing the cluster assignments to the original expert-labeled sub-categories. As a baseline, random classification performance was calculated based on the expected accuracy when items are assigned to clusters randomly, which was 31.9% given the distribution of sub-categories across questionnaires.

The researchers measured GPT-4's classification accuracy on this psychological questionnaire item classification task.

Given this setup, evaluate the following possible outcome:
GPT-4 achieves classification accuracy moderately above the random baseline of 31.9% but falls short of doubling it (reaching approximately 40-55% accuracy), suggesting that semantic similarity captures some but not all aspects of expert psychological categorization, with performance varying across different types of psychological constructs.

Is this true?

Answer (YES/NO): NO